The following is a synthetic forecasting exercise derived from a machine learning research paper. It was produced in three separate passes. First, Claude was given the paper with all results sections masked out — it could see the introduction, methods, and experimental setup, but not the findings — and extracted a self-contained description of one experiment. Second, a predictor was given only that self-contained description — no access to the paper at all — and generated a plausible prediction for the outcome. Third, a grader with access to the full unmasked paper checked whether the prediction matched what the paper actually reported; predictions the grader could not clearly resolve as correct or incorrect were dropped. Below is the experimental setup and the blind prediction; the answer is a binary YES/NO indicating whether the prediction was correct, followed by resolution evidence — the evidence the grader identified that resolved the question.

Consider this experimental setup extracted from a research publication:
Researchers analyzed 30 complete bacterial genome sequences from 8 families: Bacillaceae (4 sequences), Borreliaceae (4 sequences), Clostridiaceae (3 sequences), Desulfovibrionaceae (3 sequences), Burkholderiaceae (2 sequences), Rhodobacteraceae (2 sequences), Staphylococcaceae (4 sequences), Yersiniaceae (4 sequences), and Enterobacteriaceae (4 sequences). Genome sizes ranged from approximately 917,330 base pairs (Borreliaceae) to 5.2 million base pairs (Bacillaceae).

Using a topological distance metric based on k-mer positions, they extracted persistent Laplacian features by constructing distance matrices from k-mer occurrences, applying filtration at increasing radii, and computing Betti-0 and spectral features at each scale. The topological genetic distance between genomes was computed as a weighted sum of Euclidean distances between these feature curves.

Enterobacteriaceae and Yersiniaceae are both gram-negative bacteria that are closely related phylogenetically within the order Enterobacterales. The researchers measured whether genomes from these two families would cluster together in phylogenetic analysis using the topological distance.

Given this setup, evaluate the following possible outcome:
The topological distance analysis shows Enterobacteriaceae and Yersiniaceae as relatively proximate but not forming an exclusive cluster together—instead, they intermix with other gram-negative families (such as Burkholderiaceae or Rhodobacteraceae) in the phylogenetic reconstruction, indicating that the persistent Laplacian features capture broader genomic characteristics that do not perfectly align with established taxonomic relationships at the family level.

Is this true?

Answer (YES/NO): NO